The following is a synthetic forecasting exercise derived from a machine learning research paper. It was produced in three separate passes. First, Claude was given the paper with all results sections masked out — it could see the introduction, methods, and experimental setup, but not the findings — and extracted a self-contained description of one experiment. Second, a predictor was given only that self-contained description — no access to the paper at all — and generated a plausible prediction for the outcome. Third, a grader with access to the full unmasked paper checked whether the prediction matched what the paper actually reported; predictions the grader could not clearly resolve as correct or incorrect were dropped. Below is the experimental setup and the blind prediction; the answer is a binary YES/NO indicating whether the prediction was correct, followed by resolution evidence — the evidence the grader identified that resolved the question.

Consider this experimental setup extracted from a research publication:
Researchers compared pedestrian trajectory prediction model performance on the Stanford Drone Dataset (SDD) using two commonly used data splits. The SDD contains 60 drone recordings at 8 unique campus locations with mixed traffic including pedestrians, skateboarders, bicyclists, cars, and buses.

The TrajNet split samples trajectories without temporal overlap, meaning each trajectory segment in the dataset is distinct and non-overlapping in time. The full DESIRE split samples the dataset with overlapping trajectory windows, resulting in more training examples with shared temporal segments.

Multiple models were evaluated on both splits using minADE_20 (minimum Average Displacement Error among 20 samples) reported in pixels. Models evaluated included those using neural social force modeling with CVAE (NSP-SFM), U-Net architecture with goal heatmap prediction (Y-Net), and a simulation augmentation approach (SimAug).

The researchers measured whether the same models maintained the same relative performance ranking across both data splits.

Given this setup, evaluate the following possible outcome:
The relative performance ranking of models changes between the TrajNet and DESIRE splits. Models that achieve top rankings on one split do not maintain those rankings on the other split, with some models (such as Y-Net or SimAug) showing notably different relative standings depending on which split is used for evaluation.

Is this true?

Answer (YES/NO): YES